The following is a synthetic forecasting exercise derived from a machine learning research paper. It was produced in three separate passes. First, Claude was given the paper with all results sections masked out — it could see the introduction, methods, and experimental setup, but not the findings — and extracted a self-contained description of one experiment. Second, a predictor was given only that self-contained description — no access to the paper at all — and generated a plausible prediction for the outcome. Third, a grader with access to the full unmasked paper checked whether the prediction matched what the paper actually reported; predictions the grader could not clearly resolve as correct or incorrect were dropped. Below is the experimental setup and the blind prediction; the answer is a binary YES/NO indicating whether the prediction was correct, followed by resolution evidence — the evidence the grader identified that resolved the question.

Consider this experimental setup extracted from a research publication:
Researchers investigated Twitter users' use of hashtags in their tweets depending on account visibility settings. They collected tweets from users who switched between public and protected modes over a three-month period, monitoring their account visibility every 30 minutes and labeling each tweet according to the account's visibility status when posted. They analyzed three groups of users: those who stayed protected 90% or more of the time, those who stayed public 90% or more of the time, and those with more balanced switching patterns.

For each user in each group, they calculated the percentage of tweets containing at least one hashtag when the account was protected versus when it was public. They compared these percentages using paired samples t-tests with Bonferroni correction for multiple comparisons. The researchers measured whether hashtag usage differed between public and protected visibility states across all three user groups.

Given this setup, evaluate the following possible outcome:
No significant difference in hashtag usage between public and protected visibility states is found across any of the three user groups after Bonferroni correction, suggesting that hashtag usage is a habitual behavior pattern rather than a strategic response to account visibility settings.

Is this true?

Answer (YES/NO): NO